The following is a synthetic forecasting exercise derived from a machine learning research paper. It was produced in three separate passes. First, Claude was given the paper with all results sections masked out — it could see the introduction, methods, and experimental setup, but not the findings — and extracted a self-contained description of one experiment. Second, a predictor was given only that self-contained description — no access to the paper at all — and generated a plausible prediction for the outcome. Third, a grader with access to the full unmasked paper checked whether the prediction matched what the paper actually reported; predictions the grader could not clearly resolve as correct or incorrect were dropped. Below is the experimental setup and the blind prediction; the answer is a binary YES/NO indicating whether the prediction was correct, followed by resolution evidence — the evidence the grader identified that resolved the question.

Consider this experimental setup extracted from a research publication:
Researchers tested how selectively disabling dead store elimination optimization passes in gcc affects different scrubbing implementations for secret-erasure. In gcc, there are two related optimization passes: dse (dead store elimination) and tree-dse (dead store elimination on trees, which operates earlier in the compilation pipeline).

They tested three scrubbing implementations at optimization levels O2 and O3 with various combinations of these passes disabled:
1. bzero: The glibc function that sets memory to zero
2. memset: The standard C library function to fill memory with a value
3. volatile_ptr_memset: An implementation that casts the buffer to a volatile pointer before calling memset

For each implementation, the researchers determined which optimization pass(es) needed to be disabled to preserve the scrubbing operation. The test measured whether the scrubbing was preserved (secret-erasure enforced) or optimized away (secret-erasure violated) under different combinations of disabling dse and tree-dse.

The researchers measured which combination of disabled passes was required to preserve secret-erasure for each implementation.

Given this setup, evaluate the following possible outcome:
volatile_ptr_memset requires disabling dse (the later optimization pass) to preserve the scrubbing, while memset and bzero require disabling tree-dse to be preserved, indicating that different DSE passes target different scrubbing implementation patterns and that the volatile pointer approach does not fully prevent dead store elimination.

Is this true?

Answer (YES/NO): NO